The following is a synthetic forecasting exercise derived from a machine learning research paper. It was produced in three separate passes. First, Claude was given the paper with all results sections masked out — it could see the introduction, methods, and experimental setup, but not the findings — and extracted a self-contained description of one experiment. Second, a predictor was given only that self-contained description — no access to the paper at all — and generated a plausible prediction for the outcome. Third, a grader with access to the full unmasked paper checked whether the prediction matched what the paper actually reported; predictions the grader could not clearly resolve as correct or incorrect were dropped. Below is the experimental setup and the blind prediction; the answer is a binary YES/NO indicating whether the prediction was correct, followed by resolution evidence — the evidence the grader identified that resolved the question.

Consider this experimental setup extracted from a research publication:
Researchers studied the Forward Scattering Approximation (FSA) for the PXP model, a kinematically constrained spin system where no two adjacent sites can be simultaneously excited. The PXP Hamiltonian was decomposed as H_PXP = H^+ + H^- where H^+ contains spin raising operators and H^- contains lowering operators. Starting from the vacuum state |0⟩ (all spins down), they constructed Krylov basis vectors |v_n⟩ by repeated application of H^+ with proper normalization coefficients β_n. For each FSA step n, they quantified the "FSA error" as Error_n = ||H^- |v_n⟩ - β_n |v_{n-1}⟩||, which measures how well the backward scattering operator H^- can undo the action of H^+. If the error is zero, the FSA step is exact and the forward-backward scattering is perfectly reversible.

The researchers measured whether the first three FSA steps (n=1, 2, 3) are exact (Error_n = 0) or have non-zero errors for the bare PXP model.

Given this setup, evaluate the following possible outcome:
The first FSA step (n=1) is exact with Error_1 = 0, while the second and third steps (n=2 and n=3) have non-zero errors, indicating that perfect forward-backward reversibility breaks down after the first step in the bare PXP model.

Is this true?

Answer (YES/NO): NO